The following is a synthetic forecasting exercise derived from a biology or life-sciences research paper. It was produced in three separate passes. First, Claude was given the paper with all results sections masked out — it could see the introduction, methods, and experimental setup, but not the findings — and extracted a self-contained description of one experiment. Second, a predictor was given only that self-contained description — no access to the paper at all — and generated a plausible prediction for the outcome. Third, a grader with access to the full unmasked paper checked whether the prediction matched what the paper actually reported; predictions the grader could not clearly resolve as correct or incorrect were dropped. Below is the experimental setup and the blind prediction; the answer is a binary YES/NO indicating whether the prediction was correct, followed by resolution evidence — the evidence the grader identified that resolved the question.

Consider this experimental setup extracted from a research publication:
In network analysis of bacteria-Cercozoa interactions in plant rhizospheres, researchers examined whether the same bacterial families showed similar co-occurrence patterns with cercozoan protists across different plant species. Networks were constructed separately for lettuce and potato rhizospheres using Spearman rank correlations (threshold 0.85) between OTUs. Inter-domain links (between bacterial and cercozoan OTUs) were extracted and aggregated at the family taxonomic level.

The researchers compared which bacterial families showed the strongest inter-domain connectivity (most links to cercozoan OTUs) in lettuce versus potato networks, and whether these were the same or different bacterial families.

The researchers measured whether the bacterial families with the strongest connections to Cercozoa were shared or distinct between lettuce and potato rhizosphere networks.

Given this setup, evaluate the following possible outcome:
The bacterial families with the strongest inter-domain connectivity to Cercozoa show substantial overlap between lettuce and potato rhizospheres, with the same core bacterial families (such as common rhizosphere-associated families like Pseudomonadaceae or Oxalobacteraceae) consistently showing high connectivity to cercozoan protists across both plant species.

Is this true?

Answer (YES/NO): NO